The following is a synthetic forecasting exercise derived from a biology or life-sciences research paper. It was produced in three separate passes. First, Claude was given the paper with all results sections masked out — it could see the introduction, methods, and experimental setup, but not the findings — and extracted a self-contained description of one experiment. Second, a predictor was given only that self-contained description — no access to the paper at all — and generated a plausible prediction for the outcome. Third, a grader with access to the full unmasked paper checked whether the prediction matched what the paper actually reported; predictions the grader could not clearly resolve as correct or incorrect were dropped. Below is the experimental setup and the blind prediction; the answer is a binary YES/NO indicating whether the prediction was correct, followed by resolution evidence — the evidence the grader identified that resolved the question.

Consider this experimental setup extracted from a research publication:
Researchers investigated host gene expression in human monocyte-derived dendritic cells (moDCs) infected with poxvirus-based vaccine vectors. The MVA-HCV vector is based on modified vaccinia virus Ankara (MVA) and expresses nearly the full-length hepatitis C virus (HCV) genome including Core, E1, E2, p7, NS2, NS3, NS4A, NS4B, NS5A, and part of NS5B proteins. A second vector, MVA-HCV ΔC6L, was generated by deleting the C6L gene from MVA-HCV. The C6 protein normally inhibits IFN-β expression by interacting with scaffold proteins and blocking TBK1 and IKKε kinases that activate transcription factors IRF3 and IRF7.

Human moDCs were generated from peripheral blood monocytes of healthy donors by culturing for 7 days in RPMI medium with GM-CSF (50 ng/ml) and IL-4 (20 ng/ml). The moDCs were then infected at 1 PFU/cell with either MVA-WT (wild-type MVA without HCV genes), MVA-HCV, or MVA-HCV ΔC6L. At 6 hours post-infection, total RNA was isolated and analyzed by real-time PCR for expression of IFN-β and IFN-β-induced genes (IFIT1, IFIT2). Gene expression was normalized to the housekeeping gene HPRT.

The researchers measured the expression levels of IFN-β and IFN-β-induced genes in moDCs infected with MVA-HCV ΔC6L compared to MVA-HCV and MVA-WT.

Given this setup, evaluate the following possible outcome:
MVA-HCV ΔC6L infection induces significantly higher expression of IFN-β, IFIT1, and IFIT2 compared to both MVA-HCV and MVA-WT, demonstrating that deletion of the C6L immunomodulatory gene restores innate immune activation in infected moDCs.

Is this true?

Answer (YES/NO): NO